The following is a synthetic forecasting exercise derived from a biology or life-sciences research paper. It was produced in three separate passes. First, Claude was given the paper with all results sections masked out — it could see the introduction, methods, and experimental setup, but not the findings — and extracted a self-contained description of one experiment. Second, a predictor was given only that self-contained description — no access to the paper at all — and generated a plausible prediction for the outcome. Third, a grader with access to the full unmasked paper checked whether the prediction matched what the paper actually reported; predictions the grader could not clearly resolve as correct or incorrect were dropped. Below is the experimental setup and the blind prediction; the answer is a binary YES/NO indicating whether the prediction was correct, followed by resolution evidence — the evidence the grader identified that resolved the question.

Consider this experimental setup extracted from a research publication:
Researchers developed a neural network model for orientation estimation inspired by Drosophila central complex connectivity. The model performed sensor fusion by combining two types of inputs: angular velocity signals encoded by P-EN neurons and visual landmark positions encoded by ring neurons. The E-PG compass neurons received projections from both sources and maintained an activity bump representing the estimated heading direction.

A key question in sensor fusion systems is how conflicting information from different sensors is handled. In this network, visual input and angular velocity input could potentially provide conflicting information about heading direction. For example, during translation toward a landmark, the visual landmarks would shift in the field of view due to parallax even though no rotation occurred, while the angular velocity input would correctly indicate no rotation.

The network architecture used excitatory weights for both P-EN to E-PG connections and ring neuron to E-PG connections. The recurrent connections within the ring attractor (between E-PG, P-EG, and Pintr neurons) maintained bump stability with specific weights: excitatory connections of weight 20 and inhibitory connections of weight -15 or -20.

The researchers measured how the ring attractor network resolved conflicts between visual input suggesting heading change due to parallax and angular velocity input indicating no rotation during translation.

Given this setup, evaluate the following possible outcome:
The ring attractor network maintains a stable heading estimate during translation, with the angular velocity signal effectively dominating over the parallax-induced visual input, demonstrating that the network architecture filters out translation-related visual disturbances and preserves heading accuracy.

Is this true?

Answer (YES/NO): NO